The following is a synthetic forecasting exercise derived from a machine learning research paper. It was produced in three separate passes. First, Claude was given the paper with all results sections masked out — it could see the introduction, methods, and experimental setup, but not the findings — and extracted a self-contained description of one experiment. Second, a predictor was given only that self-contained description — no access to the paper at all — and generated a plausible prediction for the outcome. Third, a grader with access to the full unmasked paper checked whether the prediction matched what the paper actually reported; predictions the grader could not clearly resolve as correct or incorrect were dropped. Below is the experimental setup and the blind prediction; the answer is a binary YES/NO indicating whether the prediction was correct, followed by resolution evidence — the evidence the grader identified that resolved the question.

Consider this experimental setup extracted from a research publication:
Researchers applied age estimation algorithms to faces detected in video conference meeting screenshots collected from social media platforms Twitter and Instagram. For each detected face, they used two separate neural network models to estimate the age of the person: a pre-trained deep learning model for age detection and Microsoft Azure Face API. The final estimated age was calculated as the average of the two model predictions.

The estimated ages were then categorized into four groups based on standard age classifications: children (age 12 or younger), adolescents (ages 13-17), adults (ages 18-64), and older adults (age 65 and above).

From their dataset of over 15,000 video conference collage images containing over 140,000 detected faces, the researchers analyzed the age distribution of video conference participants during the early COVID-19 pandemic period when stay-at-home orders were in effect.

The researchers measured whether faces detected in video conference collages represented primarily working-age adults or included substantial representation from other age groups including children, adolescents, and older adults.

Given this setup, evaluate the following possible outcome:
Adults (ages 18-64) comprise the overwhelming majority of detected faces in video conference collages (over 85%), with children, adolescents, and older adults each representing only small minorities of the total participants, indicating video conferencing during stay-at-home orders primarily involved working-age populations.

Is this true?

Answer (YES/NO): YES